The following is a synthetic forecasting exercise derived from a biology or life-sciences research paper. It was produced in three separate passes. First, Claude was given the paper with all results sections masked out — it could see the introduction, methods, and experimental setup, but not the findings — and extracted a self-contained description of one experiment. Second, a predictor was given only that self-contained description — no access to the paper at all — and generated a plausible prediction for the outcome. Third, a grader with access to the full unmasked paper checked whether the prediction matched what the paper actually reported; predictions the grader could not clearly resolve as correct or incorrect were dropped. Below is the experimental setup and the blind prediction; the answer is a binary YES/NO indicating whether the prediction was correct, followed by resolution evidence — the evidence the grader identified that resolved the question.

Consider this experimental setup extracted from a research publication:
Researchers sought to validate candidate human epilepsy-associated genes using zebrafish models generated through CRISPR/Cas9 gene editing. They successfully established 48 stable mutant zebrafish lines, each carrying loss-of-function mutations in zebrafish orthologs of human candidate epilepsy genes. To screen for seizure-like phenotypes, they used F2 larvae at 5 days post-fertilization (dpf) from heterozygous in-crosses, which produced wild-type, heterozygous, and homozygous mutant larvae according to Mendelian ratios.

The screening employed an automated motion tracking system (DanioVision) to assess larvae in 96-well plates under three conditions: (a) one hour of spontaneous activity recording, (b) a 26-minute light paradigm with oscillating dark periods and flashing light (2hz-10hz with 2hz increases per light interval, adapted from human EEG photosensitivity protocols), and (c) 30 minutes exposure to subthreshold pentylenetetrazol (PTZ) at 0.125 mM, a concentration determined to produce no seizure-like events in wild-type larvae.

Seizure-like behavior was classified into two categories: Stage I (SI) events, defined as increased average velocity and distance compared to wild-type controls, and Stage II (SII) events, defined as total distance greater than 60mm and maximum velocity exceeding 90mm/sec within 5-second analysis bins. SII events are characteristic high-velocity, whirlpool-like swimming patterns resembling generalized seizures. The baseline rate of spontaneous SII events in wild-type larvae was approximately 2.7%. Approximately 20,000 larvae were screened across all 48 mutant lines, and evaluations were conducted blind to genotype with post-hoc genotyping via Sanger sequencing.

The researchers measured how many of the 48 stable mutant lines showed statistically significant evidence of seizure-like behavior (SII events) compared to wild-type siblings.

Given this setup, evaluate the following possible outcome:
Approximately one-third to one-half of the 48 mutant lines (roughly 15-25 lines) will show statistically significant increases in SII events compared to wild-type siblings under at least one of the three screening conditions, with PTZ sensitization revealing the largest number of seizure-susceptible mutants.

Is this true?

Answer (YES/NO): NO